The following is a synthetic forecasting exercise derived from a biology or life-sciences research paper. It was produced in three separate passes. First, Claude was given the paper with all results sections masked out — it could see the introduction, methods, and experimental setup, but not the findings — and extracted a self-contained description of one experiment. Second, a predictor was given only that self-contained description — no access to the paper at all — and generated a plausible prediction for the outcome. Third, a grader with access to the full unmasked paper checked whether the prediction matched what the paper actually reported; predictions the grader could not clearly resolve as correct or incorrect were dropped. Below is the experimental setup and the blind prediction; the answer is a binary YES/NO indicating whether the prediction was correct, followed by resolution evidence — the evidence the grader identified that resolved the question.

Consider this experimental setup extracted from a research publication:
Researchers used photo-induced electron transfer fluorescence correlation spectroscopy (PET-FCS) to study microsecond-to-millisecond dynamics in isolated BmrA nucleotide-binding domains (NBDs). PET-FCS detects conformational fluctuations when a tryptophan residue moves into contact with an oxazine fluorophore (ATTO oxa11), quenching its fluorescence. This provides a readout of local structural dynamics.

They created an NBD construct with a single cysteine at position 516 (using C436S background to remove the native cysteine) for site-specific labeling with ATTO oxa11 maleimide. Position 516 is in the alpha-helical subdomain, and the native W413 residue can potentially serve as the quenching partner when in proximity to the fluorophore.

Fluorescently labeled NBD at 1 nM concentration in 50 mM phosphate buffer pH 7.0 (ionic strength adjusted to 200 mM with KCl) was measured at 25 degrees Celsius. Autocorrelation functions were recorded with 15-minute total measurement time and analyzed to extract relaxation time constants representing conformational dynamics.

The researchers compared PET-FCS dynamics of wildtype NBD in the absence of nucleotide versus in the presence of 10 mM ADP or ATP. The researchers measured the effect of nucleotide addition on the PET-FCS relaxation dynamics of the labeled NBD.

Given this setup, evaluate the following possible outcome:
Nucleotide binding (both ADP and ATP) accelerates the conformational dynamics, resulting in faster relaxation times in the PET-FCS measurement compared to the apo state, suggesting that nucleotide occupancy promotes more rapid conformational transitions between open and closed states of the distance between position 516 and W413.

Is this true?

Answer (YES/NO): NO